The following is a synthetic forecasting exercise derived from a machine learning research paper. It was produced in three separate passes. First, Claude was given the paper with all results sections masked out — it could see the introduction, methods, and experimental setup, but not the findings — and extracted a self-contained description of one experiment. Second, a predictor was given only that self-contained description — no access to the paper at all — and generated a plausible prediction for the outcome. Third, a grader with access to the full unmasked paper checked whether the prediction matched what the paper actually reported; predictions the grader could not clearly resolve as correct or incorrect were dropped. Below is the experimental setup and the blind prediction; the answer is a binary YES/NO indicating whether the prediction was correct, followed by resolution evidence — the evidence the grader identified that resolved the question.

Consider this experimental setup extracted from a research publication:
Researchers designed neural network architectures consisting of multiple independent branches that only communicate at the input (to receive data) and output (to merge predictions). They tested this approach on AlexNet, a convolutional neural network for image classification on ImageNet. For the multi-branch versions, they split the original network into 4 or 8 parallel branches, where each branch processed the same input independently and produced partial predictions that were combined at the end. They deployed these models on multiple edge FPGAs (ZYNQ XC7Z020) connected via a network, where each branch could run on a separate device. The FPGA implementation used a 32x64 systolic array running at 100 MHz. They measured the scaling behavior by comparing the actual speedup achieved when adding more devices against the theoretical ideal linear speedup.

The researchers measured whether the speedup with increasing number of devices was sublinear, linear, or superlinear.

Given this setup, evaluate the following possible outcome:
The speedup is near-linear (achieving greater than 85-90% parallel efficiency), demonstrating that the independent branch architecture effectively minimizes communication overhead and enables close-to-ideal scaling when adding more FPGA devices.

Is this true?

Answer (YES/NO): NO